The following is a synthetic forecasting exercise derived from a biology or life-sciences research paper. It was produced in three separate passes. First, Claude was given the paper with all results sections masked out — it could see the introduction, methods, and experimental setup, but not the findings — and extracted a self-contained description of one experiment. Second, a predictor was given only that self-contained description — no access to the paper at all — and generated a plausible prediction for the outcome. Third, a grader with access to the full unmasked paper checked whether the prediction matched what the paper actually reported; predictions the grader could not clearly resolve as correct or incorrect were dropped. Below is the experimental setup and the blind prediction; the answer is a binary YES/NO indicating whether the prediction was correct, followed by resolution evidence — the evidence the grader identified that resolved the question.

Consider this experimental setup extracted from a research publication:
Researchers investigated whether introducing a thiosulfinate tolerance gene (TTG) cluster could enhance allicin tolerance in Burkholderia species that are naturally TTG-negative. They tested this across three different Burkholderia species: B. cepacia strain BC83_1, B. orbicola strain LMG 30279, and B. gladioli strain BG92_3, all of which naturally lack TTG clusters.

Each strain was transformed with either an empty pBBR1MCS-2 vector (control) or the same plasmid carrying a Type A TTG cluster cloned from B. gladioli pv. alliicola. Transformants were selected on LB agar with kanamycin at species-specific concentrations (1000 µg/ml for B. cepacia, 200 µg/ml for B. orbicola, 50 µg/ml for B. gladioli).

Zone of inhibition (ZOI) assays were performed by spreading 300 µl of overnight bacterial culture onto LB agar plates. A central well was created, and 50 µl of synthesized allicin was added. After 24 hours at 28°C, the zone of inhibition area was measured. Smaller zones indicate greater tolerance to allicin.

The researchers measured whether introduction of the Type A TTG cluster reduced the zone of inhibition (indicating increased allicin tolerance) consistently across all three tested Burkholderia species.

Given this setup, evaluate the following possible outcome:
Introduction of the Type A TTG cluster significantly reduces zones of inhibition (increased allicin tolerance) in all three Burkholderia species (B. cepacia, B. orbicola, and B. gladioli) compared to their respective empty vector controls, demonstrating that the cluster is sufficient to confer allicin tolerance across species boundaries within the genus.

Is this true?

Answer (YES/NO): YES